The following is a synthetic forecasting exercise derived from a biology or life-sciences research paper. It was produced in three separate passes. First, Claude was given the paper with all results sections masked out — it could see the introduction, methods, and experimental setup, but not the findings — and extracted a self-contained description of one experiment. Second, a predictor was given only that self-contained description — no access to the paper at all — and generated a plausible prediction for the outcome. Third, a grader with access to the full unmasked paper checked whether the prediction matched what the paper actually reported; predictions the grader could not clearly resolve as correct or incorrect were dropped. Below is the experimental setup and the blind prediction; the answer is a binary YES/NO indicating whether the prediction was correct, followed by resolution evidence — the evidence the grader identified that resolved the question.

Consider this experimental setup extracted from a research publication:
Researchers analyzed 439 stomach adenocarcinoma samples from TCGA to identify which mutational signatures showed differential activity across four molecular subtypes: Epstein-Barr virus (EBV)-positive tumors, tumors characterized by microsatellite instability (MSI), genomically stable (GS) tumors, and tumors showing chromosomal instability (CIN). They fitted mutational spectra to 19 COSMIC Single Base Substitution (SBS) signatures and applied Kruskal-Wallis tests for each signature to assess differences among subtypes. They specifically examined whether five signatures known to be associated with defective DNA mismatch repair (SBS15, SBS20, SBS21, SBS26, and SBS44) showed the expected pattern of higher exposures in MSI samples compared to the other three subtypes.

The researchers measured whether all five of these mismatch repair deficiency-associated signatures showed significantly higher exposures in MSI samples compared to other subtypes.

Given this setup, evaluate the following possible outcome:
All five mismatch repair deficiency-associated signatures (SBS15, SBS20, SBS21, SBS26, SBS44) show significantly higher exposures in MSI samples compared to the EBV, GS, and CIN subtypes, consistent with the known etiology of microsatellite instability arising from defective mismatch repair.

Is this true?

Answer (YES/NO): YES